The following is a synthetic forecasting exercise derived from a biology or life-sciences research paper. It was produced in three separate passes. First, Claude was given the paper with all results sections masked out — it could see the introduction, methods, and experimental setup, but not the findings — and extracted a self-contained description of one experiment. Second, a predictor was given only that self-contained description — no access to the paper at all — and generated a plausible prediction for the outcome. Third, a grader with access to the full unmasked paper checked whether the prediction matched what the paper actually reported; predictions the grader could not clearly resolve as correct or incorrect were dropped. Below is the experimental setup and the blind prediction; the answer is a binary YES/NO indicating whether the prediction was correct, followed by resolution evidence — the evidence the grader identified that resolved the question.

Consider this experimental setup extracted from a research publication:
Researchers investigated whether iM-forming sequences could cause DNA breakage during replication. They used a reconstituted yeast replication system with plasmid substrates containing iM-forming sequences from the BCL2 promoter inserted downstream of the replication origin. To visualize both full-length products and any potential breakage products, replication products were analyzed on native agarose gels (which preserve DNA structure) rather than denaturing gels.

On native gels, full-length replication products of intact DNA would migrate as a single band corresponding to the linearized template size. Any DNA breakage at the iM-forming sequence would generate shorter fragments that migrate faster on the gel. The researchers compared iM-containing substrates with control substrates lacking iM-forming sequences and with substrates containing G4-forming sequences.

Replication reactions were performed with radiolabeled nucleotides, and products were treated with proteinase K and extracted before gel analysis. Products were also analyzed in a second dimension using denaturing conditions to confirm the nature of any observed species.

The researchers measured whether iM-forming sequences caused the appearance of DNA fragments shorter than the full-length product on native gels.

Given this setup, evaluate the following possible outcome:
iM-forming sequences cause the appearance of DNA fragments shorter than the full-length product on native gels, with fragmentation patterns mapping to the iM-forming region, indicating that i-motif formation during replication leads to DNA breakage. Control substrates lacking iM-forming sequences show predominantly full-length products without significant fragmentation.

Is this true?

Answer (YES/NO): YES